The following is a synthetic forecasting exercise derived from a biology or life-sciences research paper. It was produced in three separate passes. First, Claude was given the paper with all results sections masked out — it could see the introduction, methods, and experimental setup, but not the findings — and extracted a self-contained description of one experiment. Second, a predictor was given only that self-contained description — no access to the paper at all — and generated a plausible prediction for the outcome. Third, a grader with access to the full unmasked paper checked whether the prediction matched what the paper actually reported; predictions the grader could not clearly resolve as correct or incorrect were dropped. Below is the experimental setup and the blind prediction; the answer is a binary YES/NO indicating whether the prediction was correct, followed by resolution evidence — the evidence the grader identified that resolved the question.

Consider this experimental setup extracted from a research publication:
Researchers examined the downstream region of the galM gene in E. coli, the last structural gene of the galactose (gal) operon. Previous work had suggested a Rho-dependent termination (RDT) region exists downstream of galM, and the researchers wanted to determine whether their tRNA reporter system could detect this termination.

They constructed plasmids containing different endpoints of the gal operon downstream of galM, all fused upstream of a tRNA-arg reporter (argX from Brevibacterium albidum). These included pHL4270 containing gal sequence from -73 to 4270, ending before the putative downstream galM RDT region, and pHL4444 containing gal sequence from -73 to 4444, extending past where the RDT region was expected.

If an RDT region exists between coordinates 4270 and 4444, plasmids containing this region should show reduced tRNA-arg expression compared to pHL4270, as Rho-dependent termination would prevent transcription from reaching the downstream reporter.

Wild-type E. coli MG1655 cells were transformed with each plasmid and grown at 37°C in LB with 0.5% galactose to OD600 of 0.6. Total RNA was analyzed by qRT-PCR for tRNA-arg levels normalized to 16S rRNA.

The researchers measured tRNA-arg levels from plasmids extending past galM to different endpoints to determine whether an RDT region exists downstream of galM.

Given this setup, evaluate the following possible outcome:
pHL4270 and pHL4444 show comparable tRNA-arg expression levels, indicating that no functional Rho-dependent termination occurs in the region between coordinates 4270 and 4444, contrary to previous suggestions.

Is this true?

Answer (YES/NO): NO